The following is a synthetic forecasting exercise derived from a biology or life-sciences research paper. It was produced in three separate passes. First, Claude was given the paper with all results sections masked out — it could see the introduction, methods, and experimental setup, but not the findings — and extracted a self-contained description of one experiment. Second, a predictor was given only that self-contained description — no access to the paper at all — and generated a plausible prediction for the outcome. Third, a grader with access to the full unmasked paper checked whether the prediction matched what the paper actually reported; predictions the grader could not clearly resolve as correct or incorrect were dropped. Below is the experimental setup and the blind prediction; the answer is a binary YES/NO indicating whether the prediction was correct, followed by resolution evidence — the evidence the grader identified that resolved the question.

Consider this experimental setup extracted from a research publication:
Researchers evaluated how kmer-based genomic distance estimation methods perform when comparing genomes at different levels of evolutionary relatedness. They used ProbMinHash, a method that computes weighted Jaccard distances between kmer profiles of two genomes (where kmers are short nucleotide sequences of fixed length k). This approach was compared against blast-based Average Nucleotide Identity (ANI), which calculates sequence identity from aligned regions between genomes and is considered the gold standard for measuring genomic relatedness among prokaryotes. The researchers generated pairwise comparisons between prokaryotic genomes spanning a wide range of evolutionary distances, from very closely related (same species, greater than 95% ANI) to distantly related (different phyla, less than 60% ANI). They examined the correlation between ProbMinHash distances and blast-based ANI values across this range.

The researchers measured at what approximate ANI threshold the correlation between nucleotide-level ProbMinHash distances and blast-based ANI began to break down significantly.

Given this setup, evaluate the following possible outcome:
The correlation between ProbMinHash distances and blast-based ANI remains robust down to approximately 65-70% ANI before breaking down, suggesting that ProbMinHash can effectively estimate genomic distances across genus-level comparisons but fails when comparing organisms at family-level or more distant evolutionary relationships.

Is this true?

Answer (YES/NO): NO